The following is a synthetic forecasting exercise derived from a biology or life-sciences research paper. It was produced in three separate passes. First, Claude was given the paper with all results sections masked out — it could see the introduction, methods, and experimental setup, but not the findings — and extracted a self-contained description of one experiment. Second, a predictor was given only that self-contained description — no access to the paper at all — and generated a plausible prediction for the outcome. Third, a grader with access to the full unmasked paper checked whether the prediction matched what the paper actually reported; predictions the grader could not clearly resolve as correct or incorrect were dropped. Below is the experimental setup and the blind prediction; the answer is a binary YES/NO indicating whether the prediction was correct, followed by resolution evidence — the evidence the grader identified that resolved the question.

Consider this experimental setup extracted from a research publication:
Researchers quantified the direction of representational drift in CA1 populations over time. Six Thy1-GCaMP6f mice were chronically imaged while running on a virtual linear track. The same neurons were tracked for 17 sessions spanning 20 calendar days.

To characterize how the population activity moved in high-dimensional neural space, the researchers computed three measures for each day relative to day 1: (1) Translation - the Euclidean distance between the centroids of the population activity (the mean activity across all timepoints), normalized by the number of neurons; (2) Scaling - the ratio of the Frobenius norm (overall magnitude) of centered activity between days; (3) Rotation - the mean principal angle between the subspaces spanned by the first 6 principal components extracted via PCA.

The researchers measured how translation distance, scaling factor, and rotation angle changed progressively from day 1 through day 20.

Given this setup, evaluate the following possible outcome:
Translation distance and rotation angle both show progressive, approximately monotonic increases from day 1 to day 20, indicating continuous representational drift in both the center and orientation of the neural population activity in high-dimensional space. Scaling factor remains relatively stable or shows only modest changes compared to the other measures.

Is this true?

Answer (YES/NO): YES